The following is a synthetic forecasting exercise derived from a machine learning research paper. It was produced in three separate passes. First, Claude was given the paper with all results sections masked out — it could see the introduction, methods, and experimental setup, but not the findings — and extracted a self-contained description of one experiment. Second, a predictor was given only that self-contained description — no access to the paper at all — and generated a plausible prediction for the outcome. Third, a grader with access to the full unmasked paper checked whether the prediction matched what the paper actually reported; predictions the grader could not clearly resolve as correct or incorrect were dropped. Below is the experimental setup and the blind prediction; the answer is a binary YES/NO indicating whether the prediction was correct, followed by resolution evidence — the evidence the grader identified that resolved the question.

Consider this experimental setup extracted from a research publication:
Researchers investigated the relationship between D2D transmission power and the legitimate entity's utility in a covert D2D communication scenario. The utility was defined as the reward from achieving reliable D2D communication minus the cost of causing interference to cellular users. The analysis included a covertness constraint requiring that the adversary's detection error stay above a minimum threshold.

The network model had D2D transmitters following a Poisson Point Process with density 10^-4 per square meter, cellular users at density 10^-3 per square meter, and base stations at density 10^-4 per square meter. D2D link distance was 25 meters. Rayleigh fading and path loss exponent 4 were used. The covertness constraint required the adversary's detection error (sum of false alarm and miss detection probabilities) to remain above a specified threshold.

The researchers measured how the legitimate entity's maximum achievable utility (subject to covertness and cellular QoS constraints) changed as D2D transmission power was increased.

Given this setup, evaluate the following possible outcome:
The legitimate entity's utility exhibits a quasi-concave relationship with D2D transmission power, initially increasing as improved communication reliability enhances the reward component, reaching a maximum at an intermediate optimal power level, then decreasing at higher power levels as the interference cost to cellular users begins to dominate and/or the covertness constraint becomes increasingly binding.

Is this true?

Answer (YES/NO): NO